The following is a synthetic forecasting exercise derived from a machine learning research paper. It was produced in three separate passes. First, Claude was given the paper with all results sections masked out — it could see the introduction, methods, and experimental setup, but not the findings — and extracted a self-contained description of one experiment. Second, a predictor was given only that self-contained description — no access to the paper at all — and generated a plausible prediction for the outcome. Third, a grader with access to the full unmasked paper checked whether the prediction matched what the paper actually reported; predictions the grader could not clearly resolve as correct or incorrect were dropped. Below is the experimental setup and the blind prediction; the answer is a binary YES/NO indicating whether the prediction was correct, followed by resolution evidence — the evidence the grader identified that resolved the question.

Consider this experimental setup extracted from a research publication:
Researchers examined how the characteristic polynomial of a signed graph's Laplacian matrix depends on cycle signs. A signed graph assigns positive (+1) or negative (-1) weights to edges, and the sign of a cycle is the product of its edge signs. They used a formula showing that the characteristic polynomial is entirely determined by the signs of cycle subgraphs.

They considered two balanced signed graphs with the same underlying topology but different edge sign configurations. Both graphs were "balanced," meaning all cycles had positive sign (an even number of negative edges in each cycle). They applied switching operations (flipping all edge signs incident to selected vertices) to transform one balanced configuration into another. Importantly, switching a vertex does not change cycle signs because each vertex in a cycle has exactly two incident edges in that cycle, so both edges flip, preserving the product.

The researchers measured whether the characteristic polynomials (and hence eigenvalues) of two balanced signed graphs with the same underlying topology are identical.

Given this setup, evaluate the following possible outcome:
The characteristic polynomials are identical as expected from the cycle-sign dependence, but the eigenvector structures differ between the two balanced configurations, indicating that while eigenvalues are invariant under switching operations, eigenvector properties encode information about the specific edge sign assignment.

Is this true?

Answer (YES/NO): YES